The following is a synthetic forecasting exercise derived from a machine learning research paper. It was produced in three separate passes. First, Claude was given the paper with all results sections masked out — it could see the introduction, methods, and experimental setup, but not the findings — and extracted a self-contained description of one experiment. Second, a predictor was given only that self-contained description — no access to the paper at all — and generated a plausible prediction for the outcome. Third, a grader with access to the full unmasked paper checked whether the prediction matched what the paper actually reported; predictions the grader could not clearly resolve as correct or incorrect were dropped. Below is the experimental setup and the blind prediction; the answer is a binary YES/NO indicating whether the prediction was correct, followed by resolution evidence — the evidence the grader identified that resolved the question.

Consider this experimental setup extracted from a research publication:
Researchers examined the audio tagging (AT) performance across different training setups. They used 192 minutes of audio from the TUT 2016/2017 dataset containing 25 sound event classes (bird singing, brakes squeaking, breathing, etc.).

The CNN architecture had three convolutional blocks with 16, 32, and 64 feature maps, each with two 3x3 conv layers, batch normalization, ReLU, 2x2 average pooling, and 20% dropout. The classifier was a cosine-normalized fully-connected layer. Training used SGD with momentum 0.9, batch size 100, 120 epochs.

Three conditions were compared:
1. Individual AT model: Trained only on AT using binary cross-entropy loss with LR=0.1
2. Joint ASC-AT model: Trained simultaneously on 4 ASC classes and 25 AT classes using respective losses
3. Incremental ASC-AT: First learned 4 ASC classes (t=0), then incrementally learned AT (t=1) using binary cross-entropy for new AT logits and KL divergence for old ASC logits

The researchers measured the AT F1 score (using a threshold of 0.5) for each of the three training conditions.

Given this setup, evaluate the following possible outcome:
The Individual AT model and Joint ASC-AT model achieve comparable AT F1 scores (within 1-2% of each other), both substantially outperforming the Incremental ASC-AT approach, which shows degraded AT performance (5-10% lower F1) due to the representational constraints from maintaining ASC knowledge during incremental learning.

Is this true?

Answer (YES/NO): NO